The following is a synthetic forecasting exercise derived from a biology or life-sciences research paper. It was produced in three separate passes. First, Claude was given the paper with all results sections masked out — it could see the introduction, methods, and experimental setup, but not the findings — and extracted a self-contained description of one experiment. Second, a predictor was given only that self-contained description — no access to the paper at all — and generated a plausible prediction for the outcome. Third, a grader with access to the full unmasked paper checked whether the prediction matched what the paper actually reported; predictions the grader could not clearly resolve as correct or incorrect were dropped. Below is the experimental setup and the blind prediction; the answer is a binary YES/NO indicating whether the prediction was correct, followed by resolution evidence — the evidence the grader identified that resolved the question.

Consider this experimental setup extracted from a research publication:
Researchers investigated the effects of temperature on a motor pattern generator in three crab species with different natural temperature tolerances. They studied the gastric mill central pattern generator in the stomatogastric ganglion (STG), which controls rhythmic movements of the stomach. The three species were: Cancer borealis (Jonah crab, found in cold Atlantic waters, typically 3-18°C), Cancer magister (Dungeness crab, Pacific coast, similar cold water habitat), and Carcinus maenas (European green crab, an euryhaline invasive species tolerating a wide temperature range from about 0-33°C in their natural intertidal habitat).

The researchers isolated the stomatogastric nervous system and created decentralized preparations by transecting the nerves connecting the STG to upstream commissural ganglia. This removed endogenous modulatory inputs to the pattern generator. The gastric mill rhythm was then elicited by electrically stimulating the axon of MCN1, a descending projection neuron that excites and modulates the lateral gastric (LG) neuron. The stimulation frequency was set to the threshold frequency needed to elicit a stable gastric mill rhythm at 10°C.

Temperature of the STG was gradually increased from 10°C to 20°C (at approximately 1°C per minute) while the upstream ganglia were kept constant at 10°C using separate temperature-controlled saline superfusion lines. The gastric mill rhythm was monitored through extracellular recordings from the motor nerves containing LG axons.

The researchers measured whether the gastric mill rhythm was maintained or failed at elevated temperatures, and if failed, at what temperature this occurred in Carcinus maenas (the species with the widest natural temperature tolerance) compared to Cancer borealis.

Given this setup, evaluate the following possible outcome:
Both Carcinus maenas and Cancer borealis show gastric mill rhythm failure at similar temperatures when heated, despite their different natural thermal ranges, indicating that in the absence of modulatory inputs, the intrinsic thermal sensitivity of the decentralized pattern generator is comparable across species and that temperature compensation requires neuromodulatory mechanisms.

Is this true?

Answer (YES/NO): YES